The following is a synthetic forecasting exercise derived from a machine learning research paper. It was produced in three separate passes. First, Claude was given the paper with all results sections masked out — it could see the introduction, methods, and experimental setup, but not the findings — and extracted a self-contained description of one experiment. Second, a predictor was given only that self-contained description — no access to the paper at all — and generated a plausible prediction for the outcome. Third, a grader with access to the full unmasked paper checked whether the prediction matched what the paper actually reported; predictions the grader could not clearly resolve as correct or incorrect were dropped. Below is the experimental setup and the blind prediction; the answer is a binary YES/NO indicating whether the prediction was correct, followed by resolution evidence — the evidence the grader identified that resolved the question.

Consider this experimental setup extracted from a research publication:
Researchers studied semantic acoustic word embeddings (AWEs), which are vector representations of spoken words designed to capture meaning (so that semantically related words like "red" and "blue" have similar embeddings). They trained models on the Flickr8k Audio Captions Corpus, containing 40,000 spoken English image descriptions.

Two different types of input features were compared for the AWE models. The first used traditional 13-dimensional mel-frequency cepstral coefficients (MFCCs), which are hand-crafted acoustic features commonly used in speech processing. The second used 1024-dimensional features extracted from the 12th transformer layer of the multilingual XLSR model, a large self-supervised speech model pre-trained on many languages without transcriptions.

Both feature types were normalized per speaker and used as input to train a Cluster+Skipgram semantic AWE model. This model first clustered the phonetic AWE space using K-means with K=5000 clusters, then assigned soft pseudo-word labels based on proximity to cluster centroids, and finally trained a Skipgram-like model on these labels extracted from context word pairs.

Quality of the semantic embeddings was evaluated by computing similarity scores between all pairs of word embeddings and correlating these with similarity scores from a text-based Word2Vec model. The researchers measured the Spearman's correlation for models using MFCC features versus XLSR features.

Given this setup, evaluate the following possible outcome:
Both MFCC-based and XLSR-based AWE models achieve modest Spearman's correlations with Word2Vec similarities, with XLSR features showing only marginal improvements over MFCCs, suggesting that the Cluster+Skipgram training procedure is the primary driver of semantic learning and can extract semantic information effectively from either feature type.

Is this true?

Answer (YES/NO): NO